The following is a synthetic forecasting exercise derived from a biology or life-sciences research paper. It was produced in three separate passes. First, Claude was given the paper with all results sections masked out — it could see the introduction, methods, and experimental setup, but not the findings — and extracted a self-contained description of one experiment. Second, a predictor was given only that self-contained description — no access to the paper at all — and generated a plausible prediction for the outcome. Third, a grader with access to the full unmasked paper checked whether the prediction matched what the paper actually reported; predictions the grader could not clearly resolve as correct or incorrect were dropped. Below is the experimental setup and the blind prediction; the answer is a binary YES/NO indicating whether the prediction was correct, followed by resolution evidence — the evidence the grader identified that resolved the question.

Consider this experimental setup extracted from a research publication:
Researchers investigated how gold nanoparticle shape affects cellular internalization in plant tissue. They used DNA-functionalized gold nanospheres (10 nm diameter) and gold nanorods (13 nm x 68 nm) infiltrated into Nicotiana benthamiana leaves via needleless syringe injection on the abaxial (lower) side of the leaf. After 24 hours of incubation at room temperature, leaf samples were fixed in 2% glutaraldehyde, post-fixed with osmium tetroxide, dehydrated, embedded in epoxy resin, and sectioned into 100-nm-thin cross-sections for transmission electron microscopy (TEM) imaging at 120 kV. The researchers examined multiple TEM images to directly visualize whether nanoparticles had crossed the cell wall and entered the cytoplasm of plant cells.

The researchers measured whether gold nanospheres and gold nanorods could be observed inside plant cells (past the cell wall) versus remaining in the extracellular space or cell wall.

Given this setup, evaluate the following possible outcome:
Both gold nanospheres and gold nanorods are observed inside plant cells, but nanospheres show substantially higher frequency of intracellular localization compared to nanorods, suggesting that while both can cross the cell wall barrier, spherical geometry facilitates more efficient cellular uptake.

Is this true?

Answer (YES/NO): NO